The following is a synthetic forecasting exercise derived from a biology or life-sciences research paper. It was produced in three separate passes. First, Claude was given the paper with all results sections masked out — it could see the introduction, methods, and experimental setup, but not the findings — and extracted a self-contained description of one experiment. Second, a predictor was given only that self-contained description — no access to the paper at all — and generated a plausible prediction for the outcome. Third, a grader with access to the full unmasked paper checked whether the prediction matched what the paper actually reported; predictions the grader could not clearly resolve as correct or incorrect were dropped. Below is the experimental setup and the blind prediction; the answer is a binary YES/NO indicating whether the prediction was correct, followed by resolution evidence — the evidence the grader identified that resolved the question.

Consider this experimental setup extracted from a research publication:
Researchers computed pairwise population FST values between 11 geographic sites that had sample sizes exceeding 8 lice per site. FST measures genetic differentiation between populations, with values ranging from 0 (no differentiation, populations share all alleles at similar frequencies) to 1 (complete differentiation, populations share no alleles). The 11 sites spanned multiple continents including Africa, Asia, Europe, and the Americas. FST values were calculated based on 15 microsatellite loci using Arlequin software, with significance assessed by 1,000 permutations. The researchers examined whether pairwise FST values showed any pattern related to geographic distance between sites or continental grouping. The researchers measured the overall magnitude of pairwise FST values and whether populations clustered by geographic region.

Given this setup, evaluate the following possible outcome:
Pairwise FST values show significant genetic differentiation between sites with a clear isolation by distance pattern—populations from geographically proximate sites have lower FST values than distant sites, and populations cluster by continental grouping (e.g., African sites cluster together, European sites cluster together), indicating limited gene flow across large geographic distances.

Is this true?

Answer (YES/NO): NO